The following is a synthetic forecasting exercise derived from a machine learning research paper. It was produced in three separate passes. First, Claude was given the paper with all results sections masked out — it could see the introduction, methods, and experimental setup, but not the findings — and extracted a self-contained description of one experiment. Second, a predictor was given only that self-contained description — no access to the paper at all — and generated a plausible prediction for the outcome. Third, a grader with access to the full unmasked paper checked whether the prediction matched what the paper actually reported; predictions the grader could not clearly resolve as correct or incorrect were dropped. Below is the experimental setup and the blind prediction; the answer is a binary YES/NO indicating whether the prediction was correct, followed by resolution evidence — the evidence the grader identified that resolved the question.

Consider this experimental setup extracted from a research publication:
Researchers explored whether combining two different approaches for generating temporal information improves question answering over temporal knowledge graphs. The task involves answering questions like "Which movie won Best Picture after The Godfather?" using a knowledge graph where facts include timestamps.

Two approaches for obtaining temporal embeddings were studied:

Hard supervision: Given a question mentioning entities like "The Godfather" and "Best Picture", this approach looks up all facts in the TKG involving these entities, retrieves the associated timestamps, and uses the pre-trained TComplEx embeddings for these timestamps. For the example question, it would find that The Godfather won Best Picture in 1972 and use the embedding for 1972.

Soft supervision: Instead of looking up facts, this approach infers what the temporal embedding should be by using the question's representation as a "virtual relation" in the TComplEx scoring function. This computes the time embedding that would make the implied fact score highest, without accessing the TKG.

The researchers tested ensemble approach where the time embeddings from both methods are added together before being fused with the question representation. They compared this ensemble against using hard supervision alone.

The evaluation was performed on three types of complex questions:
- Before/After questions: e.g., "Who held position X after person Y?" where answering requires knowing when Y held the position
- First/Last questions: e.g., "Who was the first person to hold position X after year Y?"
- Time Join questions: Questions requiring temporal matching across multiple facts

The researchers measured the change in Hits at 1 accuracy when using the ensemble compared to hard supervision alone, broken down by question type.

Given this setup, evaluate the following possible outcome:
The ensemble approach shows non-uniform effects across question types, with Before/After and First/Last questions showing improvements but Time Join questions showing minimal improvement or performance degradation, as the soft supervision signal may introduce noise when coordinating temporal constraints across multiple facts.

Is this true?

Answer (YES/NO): NO